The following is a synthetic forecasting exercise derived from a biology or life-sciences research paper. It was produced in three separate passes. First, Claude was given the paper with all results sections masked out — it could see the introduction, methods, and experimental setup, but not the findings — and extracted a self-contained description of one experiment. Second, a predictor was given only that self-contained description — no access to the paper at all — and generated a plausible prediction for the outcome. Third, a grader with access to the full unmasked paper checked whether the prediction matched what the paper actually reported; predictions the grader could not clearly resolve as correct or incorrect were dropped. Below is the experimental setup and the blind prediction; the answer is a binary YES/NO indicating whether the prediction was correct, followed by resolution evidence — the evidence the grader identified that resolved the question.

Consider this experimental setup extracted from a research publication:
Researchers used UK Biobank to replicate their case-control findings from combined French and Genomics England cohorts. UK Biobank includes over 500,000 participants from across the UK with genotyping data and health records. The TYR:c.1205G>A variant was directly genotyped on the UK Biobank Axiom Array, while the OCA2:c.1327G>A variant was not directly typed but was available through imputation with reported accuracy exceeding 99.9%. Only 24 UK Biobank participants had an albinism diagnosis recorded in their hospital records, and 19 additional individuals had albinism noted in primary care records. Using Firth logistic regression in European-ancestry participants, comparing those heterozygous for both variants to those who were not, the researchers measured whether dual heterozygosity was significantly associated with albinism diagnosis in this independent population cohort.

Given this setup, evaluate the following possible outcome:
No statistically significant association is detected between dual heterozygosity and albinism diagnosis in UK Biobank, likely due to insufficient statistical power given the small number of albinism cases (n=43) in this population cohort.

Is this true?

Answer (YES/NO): NO